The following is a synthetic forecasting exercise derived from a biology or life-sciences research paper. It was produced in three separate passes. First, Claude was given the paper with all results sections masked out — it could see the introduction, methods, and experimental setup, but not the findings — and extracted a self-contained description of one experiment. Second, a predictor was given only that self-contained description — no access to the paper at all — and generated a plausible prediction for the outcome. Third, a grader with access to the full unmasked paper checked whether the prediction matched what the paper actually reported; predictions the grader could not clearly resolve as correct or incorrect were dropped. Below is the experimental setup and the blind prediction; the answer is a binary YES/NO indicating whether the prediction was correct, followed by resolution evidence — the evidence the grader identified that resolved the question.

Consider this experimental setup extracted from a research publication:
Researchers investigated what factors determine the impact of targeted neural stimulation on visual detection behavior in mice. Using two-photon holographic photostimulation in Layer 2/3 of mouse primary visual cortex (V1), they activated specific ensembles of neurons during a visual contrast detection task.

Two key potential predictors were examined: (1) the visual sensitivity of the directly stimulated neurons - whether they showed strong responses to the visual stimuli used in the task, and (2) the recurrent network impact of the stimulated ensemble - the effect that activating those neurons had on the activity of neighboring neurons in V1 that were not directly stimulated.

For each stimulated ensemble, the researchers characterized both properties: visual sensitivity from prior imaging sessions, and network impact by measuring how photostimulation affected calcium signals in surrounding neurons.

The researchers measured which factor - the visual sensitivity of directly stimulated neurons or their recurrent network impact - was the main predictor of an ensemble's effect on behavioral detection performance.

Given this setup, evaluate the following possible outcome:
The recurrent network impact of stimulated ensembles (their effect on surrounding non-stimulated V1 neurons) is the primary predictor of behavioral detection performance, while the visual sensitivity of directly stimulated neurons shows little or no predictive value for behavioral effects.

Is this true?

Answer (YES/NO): YES